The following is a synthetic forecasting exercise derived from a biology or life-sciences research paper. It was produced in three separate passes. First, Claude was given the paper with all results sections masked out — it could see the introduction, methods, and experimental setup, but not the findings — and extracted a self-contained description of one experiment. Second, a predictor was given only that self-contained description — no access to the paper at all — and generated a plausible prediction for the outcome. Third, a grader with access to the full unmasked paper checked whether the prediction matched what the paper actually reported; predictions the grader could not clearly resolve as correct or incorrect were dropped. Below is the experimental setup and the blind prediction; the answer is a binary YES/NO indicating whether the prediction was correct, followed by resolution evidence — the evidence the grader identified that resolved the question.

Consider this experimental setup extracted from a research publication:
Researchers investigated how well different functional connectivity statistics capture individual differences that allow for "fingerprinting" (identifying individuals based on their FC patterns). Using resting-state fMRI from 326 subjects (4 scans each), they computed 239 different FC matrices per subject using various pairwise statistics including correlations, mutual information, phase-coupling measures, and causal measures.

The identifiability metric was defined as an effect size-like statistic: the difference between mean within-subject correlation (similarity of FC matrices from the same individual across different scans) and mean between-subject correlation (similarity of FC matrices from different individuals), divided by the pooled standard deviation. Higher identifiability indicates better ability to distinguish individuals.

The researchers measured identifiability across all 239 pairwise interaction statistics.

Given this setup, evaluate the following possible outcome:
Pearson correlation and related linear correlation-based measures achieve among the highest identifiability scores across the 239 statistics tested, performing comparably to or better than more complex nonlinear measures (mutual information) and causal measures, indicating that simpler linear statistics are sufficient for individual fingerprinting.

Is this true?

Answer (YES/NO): NO